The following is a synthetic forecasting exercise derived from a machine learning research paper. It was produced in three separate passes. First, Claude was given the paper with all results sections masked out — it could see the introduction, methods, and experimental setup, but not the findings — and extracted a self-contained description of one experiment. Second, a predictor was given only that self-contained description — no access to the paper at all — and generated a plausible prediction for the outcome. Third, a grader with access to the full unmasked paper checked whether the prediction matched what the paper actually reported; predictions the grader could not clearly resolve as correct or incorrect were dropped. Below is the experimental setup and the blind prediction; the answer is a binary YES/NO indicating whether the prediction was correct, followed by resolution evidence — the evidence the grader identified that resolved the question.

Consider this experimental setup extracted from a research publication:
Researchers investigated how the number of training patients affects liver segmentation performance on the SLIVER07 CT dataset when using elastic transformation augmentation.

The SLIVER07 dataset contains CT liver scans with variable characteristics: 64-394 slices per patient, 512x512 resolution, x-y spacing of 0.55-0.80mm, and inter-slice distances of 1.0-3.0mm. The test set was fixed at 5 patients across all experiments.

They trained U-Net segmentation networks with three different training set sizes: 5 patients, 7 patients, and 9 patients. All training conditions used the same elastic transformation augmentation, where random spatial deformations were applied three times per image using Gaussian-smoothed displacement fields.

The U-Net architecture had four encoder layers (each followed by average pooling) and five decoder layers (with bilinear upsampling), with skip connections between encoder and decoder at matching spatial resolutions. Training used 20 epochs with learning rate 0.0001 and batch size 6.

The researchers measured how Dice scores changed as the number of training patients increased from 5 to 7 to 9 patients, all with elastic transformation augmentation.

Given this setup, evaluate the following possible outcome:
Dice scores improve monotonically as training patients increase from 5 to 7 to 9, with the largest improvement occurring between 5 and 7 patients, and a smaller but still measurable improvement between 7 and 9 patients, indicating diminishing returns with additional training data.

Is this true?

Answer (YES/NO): YES